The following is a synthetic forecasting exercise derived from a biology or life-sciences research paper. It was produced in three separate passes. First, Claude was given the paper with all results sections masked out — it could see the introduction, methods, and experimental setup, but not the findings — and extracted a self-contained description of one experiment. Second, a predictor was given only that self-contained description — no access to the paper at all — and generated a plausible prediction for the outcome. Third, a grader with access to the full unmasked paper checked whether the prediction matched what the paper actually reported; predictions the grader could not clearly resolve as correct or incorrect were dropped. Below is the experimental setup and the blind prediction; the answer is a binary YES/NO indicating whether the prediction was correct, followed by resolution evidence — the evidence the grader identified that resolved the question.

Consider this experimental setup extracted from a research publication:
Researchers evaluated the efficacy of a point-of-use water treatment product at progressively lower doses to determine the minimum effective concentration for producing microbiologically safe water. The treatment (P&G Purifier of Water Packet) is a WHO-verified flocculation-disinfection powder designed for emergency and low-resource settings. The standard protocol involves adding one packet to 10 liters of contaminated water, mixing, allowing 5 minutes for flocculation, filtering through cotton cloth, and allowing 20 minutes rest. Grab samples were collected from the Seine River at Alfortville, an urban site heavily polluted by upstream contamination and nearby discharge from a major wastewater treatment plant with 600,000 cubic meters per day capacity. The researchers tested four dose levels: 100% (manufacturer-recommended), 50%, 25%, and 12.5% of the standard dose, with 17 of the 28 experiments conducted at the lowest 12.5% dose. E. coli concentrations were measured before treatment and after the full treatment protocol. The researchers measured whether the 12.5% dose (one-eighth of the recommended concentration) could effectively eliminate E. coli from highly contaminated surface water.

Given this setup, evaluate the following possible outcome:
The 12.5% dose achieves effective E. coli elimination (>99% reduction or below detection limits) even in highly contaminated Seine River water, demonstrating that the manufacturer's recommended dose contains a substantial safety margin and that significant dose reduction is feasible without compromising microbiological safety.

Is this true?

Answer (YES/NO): NO